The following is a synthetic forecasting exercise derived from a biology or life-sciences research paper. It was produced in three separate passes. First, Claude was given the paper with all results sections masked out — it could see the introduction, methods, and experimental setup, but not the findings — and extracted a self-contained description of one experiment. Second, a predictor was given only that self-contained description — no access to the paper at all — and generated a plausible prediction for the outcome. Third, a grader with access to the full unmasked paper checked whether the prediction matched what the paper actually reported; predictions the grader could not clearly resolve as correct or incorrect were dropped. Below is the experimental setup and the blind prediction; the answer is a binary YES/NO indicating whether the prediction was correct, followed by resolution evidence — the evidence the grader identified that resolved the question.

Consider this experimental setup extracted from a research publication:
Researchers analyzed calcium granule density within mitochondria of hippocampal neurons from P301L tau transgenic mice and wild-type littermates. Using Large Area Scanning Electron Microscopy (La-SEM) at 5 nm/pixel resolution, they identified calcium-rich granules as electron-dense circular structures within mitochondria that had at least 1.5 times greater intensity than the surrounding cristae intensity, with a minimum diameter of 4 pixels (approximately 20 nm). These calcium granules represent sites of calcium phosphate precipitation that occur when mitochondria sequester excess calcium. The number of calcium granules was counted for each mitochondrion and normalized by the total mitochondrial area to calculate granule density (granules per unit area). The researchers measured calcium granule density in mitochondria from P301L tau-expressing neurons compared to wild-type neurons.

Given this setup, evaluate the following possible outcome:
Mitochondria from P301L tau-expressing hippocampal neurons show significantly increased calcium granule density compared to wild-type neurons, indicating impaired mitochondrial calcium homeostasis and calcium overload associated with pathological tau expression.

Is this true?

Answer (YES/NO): NO